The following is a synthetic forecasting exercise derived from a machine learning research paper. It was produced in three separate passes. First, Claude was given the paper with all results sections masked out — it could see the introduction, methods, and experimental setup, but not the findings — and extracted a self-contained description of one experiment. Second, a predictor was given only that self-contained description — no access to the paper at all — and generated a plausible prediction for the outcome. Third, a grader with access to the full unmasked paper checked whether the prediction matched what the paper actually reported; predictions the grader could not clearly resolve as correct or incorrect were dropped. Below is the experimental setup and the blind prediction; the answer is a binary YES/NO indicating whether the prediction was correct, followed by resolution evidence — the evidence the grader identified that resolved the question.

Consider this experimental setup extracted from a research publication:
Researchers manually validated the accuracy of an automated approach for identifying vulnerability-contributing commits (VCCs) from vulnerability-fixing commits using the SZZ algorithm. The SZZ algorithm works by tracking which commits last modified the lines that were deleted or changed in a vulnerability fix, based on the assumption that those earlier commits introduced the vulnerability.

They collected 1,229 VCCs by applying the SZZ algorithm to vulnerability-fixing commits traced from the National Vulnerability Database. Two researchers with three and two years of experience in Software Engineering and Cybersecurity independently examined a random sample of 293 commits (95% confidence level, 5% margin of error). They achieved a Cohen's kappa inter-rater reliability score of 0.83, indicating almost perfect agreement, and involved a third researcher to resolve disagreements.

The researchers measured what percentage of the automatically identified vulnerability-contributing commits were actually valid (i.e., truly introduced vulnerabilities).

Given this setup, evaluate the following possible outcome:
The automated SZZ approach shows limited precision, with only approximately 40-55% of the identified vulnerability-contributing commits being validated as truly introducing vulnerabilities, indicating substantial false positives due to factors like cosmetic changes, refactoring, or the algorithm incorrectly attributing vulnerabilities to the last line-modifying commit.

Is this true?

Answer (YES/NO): NO